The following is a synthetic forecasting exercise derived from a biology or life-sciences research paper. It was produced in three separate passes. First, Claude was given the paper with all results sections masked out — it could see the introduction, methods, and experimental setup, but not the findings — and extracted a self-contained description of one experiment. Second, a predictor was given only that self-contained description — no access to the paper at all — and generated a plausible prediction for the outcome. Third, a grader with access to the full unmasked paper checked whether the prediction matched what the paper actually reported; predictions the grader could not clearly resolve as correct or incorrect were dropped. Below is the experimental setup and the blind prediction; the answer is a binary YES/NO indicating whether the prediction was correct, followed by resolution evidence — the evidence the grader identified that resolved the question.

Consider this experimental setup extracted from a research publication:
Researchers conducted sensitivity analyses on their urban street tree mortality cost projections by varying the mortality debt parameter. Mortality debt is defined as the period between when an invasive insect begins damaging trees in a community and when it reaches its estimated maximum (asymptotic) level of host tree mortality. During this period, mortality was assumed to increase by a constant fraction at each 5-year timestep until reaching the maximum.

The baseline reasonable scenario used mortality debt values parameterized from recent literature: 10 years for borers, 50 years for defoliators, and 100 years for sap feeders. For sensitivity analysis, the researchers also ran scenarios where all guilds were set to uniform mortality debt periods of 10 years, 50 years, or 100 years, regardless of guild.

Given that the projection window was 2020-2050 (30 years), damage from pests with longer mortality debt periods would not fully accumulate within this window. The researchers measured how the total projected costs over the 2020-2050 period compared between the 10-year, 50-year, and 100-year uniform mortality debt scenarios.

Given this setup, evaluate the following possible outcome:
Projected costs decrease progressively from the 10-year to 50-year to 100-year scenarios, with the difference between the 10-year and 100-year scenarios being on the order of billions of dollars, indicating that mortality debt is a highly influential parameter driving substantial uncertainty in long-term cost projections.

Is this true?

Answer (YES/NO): NO